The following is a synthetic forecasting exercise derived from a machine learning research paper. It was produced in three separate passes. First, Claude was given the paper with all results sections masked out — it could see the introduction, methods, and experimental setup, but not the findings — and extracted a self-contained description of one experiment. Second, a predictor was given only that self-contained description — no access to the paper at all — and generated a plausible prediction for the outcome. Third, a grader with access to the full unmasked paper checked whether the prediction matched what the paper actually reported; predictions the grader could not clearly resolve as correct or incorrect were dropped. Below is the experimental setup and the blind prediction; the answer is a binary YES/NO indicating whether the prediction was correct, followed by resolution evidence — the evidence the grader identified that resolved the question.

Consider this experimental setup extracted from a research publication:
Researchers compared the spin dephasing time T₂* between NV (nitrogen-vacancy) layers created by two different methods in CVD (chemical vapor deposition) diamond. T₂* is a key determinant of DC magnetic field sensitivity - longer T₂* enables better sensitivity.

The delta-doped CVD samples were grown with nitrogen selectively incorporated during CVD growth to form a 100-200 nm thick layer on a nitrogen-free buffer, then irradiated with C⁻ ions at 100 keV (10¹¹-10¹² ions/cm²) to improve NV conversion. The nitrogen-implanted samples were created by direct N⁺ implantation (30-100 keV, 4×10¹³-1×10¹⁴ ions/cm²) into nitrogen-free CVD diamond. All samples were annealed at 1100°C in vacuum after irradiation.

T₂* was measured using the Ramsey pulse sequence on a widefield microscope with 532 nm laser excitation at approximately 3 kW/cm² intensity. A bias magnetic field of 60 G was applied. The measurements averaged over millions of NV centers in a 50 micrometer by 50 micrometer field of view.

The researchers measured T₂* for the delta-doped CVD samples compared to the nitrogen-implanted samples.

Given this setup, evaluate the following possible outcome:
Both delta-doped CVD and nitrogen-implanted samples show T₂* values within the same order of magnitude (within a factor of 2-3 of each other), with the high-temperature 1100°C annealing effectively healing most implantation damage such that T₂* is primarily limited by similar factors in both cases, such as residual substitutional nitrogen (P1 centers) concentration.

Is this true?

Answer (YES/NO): NO